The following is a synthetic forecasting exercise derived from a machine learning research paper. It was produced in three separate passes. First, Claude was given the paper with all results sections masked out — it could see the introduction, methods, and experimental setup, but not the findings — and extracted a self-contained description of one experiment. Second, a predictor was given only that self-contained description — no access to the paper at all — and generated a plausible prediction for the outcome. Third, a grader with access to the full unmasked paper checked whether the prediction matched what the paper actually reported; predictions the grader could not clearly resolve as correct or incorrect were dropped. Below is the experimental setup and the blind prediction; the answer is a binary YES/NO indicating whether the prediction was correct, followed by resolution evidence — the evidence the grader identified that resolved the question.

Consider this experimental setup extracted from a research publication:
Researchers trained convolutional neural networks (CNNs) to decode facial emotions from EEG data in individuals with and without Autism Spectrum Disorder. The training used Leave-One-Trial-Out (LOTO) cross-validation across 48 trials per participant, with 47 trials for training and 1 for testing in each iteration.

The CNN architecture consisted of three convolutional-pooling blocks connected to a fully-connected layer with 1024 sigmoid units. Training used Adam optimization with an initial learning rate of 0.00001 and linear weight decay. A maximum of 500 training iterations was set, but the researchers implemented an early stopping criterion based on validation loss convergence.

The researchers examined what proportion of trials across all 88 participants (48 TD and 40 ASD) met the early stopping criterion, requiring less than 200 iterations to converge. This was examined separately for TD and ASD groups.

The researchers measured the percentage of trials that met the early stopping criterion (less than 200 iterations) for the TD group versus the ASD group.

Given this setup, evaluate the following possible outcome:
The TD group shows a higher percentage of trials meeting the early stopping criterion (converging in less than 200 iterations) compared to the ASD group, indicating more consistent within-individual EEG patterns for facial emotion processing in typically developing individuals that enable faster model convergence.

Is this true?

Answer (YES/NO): NO